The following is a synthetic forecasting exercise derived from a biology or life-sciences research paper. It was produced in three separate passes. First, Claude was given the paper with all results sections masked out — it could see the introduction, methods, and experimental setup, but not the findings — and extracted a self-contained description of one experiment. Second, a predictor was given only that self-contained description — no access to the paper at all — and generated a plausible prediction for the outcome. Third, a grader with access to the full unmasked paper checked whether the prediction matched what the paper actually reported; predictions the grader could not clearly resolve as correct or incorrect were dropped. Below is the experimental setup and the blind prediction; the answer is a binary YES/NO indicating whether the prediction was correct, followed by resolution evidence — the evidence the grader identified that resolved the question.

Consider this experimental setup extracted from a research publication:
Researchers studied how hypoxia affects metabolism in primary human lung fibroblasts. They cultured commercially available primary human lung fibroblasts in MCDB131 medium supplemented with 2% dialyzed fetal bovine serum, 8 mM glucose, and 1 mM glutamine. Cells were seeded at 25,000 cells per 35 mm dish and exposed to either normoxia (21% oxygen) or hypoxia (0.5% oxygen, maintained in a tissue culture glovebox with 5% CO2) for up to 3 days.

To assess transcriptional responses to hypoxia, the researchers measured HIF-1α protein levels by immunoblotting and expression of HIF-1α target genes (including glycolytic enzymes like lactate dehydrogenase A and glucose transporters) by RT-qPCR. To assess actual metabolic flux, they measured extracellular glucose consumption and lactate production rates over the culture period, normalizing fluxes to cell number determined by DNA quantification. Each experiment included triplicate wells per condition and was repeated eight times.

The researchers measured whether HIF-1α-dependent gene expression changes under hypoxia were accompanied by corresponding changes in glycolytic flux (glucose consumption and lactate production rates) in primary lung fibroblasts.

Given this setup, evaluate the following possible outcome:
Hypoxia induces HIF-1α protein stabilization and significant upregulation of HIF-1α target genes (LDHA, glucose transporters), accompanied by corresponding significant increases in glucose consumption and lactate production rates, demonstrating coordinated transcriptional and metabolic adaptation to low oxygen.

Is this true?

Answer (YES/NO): NO